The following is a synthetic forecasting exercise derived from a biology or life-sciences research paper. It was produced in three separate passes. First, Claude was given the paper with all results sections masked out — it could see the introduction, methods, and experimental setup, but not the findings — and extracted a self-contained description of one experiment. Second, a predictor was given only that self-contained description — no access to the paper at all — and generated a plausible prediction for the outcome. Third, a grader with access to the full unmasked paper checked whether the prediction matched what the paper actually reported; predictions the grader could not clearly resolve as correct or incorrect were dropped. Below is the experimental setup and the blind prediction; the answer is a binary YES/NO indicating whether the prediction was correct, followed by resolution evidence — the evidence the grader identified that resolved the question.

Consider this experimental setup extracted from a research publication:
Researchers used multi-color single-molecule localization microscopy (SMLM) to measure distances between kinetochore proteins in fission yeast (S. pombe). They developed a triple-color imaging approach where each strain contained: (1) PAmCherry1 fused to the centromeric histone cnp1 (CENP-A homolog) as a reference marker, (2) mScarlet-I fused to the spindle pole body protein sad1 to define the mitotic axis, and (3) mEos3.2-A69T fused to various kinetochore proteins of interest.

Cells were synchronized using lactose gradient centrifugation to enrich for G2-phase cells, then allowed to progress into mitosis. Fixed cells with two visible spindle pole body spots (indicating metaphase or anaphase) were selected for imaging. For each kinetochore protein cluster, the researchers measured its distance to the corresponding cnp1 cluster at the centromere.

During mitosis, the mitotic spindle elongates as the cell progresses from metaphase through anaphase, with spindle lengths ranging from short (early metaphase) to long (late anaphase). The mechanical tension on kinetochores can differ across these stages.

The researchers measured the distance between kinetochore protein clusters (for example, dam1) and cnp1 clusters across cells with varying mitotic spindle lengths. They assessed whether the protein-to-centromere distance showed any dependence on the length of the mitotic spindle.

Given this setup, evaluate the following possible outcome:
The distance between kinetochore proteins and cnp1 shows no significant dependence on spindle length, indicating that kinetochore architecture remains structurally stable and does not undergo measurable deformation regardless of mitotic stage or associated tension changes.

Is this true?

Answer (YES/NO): YES